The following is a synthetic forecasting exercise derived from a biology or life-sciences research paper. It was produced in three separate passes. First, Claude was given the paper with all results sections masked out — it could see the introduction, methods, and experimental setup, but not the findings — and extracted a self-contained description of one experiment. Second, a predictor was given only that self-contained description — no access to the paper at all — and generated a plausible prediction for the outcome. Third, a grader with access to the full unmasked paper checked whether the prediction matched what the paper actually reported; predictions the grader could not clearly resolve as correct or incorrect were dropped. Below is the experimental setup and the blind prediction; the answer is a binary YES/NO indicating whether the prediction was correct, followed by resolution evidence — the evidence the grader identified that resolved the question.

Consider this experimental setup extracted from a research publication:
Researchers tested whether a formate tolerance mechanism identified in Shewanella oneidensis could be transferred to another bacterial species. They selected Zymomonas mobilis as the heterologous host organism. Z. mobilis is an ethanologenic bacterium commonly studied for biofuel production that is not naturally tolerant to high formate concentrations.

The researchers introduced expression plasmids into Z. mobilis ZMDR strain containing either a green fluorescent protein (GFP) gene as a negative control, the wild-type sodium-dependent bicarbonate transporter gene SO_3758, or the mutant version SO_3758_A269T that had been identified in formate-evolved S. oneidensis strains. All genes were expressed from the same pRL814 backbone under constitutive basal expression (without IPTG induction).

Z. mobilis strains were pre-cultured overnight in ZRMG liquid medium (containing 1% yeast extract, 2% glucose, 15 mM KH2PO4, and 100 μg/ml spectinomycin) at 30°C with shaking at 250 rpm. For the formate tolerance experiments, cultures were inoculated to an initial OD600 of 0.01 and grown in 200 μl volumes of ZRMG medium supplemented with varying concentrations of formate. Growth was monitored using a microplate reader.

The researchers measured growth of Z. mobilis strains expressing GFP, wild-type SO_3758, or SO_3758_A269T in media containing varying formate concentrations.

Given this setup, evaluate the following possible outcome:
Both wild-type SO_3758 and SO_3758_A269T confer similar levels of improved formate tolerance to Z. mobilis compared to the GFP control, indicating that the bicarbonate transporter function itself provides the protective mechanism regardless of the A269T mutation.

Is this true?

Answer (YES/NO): YES